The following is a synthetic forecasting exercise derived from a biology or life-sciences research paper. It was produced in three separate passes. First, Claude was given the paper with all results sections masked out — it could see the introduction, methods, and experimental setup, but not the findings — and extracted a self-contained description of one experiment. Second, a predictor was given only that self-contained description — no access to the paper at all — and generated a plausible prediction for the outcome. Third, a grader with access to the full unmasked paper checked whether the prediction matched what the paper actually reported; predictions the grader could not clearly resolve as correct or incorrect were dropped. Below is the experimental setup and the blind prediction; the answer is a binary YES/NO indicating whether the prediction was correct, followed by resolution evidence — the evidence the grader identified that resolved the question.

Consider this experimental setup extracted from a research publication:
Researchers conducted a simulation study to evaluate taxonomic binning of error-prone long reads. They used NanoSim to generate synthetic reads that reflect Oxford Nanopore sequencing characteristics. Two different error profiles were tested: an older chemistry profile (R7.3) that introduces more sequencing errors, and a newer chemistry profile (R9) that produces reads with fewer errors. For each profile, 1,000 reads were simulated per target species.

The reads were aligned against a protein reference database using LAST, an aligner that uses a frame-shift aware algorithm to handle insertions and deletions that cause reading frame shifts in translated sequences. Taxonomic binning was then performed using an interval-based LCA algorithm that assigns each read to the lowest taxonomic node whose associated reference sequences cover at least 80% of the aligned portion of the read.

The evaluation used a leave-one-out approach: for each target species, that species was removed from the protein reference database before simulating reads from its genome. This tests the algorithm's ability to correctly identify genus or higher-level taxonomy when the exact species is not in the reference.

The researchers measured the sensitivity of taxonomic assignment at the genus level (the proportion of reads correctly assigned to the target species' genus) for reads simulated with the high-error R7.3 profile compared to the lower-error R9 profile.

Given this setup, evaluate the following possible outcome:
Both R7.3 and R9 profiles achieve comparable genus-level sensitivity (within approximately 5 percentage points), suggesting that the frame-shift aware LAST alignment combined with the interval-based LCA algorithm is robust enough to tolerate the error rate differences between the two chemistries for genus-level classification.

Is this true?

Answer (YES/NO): NO